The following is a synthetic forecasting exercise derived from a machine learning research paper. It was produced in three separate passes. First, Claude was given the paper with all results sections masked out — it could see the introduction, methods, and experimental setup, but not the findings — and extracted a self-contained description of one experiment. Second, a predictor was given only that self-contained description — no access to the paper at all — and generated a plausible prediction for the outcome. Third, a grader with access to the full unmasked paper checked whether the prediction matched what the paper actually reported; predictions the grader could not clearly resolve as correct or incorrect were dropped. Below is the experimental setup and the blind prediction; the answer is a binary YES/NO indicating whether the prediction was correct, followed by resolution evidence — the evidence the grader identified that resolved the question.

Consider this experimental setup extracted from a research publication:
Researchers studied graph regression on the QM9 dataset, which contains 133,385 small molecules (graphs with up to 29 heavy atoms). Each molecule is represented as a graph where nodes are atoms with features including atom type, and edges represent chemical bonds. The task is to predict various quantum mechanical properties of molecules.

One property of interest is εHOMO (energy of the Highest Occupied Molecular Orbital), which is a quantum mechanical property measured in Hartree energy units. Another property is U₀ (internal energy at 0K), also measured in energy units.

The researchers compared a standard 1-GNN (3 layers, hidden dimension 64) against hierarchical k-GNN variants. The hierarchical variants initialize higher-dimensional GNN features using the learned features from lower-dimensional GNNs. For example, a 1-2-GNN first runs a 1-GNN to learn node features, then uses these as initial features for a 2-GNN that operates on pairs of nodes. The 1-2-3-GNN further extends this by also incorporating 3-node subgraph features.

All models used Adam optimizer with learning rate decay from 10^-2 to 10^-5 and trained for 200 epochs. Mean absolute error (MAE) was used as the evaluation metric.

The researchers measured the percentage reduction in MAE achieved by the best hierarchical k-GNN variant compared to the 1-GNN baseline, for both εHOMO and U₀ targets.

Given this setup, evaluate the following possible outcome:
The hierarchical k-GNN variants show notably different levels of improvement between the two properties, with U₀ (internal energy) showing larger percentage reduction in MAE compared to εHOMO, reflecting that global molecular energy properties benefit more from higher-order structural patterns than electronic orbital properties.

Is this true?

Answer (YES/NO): YES